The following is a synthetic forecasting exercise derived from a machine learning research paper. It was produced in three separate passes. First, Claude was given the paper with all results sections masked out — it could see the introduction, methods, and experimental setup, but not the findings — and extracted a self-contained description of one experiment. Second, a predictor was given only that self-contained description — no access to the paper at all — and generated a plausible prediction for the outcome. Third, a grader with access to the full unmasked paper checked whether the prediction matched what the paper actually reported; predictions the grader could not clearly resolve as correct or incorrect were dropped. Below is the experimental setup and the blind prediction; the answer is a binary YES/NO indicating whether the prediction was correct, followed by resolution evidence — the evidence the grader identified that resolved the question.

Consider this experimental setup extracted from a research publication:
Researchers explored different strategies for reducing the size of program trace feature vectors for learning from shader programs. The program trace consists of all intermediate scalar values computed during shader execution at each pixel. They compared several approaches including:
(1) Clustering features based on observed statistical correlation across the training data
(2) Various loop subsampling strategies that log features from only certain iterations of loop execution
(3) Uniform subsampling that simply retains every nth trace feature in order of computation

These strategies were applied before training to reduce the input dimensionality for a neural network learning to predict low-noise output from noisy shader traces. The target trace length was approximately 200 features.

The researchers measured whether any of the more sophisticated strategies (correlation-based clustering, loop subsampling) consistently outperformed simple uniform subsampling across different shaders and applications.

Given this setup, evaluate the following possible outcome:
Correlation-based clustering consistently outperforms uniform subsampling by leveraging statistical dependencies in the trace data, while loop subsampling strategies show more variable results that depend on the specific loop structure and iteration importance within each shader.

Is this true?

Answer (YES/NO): NO